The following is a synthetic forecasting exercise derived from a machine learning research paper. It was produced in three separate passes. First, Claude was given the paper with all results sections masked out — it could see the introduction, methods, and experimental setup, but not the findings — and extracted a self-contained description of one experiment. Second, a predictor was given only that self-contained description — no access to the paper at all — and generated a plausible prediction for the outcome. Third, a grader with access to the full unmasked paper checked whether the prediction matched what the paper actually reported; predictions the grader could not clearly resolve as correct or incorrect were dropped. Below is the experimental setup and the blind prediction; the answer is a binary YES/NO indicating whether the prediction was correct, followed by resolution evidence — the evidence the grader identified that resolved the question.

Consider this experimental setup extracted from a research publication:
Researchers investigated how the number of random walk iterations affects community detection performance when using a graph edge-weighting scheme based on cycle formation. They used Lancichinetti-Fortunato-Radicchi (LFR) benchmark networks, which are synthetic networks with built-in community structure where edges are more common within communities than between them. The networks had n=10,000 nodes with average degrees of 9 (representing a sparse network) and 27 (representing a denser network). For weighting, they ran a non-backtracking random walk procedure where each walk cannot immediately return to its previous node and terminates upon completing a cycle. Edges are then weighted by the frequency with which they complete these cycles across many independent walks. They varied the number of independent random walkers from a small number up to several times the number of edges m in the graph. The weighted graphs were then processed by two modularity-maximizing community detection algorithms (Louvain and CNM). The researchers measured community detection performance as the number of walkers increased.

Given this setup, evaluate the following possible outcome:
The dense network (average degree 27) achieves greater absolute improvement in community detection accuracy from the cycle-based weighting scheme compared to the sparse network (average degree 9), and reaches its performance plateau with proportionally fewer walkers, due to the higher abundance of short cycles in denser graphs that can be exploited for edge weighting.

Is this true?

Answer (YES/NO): NO